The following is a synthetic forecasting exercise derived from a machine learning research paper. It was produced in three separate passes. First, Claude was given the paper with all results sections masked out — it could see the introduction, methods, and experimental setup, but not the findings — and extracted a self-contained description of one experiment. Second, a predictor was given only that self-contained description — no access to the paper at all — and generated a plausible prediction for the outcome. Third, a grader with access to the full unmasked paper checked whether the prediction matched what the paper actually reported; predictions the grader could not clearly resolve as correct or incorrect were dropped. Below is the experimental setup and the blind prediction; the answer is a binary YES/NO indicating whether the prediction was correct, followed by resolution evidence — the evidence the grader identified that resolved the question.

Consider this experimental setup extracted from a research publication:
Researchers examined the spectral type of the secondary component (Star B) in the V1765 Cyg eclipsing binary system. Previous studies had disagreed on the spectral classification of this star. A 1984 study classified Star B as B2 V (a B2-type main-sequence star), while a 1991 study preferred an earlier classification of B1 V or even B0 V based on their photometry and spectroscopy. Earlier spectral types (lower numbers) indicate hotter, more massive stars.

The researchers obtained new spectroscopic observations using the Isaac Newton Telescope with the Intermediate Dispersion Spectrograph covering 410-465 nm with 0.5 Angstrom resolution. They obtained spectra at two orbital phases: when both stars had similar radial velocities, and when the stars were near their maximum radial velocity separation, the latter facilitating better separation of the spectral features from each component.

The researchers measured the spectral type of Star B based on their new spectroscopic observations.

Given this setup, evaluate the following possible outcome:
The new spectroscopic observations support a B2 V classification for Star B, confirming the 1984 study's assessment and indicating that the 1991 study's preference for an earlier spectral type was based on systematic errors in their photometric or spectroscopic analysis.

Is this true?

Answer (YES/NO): NO